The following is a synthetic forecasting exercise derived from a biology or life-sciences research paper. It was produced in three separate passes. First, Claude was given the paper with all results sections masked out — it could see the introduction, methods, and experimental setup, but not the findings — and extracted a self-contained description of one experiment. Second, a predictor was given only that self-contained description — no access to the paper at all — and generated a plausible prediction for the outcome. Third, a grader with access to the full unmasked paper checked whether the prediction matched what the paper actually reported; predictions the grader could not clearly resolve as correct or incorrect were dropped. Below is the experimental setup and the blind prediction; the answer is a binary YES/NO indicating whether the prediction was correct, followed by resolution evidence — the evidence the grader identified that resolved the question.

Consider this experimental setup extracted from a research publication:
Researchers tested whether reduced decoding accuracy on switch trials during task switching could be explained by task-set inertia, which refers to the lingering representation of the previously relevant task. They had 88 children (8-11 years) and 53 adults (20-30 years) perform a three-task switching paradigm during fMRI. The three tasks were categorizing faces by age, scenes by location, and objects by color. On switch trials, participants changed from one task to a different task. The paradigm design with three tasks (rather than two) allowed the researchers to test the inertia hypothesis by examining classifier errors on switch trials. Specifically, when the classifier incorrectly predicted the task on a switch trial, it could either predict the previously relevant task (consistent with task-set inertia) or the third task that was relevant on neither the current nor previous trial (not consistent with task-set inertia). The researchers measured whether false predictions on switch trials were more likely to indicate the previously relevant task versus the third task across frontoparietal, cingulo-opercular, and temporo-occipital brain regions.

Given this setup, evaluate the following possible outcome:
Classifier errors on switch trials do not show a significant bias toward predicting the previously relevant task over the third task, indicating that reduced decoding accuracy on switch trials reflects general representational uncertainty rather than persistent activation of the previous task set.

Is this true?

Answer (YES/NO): YES